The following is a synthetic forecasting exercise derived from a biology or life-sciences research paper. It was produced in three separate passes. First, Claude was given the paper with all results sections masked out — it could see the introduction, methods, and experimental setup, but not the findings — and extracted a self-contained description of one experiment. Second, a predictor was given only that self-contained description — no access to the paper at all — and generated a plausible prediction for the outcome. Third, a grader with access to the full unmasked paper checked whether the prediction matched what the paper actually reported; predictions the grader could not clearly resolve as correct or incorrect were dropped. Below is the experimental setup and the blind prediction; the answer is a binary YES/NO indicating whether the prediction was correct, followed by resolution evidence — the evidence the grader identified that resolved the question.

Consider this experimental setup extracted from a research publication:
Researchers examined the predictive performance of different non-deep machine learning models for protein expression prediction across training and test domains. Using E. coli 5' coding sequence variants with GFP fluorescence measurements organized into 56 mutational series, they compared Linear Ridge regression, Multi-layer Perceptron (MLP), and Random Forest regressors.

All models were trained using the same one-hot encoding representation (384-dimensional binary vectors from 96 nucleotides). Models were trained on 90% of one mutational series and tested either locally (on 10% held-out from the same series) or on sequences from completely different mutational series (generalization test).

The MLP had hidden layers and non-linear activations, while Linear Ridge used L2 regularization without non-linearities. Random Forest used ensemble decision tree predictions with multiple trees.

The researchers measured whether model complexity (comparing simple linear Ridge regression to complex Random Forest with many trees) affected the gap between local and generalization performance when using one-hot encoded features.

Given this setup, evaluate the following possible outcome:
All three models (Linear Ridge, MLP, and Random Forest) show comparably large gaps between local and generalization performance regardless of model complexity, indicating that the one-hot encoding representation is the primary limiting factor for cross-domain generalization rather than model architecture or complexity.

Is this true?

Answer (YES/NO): NO